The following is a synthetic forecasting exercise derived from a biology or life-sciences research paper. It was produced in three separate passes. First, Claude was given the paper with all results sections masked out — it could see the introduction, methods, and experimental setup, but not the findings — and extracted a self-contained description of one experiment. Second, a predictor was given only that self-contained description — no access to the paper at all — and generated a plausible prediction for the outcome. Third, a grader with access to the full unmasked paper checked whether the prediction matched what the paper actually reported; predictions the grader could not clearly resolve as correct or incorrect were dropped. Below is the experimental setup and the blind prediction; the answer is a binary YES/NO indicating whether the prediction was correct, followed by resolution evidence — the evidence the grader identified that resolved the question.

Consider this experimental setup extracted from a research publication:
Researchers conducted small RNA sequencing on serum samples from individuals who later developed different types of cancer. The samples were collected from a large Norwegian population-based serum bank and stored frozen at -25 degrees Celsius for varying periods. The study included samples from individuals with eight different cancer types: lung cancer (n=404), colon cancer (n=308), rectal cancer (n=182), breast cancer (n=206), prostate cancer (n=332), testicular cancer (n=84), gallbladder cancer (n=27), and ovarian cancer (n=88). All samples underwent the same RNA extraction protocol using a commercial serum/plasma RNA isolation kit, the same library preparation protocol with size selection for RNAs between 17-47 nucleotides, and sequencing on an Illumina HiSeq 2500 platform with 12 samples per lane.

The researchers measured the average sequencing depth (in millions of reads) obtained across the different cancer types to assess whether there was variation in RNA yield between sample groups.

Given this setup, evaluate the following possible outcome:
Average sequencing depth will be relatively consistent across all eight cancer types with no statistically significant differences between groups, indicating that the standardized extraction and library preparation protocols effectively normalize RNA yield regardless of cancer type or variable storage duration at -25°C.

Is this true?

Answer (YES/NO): NO